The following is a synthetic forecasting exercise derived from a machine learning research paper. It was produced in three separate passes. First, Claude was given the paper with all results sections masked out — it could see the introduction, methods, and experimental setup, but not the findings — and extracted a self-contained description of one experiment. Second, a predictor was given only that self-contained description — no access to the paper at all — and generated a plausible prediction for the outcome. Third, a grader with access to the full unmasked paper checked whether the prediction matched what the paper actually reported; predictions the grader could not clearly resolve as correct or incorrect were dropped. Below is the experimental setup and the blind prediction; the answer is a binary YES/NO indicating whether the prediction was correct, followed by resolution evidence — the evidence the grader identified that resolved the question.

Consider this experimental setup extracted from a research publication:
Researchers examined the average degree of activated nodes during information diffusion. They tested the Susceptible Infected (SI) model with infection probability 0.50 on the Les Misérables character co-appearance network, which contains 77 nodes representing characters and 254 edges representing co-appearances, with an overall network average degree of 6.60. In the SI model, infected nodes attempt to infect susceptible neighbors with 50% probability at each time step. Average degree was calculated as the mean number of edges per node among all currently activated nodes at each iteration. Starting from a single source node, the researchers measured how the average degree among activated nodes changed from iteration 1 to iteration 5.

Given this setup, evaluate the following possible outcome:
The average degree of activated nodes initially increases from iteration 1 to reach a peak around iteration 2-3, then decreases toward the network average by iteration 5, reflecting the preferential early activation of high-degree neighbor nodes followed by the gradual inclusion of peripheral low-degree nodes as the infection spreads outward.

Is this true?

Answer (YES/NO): NO